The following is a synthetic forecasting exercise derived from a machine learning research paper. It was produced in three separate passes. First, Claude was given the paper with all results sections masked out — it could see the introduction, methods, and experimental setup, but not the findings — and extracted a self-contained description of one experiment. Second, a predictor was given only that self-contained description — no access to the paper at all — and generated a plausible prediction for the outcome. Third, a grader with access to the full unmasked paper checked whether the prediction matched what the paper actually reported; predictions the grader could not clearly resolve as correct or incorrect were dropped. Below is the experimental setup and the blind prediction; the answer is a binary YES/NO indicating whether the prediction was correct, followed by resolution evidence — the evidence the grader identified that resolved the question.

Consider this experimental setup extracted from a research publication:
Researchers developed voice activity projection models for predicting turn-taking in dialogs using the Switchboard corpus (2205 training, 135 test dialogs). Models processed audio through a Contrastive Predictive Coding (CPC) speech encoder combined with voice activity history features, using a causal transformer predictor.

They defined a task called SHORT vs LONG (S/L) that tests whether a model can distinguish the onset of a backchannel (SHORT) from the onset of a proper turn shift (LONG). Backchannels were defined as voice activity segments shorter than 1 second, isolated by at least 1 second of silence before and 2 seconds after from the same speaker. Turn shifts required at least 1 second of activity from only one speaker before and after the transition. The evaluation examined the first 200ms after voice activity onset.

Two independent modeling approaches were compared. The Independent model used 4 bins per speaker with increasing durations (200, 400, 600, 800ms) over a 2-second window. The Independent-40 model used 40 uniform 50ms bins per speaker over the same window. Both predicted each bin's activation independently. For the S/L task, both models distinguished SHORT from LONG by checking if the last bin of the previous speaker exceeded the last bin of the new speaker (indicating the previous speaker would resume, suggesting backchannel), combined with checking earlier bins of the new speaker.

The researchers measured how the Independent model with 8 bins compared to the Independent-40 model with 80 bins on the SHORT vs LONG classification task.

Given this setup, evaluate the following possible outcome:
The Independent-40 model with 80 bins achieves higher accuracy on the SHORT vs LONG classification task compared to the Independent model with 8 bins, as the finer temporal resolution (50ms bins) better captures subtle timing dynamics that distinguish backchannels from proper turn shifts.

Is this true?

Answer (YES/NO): NO